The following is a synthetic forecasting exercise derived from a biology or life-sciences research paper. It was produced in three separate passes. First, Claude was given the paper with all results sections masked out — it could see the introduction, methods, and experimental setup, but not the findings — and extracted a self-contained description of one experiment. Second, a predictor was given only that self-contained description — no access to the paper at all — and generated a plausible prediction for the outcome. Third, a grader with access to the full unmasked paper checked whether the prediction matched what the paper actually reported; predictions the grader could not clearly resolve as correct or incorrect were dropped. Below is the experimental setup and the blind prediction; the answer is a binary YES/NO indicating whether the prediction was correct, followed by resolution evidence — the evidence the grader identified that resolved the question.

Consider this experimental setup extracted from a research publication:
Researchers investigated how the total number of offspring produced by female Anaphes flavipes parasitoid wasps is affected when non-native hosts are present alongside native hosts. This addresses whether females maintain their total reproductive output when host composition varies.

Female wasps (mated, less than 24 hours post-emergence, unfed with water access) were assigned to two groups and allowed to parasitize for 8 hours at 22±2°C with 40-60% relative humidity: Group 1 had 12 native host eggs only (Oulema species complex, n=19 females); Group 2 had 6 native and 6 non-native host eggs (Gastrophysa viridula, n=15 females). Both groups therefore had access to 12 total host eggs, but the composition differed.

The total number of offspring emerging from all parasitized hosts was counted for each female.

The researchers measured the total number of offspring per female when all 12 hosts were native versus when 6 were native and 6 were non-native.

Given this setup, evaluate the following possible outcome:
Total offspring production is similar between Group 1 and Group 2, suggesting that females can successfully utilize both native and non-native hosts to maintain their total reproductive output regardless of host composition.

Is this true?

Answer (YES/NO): NO